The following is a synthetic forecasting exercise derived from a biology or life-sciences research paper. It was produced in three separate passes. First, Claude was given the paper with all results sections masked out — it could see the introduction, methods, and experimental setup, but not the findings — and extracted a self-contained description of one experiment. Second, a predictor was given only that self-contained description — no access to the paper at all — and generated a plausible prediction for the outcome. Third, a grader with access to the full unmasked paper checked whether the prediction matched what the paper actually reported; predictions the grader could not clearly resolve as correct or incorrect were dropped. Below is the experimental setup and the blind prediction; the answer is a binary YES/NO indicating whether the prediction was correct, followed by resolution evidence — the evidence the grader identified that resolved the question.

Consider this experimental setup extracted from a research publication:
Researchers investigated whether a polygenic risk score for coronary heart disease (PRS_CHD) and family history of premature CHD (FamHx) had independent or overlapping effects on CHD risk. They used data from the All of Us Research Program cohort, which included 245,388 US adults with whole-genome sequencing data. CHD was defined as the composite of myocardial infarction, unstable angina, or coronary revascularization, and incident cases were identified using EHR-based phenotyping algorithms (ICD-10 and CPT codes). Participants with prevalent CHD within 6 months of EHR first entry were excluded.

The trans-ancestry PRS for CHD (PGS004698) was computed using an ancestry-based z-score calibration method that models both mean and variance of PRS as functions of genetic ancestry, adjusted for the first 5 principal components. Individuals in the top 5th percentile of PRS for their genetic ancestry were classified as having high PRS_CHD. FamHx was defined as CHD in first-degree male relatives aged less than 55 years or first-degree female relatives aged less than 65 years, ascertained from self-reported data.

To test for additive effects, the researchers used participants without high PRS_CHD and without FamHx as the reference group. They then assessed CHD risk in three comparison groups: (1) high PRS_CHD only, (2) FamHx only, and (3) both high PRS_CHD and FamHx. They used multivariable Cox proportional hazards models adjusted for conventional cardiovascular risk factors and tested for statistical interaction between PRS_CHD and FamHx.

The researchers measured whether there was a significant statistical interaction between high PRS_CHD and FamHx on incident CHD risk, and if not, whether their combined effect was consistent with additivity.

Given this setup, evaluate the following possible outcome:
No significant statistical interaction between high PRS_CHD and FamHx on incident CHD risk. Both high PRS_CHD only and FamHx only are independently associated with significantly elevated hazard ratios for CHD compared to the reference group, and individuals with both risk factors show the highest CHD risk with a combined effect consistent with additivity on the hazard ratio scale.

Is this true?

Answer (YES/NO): NO